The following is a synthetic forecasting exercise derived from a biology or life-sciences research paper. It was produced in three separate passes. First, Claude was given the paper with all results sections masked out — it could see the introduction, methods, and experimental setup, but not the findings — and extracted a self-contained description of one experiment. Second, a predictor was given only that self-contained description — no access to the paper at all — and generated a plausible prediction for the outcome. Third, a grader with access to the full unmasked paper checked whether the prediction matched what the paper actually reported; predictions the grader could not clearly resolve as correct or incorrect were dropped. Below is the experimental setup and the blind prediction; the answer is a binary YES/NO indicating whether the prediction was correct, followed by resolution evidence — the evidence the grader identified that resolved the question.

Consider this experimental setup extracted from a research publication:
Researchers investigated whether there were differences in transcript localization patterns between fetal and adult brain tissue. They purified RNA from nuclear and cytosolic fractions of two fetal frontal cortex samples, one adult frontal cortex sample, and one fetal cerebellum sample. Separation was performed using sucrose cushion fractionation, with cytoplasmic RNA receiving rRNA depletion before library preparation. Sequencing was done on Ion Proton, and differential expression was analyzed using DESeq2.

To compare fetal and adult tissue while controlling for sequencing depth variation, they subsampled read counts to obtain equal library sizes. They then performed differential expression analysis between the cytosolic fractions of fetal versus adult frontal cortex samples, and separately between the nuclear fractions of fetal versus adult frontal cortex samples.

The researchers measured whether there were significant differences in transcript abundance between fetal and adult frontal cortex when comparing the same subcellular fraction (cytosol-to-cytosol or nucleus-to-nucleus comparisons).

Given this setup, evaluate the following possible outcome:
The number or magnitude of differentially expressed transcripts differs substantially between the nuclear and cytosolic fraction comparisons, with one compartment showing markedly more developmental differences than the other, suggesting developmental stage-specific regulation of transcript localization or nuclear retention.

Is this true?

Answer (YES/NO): YES